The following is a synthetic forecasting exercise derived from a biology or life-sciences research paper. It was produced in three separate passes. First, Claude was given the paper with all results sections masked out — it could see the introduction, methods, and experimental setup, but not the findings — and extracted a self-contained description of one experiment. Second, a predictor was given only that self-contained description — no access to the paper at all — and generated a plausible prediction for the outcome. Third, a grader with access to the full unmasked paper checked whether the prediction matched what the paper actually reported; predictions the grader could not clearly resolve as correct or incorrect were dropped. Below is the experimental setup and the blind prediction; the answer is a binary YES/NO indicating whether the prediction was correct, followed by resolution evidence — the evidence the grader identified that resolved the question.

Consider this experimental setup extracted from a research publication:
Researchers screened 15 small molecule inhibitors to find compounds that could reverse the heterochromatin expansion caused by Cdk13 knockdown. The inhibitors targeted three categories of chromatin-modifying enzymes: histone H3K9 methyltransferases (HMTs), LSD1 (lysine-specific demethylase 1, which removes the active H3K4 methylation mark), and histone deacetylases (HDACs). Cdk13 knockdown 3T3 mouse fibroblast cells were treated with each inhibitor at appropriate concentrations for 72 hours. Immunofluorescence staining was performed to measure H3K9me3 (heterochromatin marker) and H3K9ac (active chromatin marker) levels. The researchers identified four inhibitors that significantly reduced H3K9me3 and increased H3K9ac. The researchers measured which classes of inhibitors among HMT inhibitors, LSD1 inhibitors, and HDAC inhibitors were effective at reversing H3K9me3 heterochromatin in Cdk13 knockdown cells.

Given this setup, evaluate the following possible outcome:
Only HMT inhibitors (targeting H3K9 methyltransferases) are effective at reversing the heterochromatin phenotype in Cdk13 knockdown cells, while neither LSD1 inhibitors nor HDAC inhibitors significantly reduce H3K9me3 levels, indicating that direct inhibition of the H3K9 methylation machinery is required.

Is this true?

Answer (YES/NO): NO